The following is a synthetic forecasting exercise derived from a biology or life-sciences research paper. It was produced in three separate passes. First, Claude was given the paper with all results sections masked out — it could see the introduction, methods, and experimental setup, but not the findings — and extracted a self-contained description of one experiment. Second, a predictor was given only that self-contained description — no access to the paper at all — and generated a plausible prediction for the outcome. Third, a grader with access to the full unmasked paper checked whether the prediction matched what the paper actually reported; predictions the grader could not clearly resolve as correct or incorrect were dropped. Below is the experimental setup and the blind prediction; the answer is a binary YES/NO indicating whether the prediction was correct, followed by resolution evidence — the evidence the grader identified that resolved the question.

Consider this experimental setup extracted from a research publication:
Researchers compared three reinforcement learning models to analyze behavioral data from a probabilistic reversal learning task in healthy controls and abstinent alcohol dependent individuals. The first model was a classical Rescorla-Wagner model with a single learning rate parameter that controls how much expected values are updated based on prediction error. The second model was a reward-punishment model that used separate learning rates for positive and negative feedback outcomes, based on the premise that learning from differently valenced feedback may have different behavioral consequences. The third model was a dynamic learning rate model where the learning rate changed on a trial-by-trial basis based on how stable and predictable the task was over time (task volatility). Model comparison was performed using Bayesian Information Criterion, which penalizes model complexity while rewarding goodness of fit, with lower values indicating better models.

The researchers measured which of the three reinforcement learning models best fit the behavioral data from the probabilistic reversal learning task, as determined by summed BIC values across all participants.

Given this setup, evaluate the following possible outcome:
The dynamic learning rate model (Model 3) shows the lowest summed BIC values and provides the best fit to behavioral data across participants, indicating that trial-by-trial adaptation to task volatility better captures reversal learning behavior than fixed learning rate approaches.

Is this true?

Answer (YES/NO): NO